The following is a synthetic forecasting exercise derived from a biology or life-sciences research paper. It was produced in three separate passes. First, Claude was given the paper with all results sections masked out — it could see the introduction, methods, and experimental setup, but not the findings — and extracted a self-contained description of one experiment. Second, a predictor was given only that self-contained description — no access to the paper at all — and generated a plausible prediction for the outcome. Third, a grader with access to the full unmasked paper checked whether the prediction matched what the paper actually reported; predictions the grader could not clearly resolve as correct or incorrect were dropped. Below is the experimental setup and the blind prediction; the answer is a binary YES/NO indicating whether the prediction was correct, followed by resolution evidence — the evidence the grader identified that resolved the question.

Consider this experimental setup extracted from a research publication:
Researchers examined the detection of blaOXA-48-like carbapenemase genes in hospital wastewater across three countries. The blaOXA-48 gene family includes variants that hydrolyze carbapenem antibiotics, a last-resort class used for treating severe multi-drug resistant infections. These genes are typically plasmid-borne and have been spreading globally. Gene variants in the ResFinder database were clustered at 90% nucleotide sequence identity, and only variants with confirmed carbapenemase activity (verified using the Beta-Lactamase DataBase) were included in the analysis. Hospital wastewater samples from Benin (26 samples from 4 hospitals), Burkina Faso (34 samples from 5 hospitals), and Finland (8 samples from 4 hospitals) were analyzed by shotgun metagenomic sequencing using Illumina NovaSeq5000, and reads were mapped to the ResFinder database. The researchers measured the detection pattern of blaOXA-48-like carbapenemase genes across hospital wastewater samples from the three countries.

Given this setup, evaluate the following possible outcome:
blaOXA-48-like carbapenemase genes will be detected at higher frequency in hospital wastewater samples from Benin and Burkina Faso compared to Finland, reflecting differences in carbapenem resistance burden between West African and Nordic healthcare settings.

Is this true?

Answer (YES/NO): NO